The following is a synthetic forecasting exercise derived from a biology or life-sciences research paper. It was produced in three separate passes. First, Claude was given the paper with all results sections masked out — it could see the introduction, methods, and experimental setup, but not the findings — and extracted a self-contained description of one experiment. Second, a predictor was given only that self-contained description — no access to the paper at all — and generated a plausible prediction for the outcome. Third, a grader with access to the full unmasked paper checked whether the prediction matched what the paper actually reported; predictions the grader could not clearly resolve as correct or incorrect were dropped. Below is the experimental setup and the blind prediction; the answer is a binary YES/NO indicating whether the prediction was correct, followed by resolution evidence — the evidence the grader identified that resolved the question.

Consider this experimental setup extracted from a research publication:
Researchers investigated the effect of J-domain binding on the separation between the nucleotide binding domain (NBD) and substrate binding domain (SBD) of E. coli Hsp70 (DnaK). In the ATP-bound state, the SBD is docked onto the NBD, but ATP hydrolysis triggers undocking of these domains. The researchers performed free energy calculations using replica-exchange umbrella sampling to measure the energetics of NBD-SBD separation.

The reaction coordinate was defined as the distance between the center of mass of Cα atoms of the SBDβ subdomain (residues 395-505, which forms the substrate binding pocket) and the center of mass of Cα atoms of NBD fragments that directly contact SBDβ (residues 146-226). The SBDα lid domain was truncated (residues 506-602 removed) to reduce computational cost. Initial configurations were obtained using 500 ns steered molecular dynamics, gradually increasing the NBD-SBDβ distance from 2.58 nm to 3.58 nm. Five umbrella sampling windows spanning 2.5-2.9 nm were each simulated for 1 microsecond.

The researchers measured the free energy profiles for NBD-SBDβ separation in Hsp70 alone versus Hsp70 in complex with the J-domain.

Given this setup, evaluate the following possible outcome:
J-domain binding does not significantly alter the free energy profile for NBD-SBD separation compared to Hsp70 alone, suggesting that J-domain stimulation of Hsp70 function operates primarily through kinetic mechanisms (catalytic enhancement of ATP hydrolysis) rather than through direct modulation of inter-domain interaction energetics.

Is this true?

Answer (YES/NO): NO